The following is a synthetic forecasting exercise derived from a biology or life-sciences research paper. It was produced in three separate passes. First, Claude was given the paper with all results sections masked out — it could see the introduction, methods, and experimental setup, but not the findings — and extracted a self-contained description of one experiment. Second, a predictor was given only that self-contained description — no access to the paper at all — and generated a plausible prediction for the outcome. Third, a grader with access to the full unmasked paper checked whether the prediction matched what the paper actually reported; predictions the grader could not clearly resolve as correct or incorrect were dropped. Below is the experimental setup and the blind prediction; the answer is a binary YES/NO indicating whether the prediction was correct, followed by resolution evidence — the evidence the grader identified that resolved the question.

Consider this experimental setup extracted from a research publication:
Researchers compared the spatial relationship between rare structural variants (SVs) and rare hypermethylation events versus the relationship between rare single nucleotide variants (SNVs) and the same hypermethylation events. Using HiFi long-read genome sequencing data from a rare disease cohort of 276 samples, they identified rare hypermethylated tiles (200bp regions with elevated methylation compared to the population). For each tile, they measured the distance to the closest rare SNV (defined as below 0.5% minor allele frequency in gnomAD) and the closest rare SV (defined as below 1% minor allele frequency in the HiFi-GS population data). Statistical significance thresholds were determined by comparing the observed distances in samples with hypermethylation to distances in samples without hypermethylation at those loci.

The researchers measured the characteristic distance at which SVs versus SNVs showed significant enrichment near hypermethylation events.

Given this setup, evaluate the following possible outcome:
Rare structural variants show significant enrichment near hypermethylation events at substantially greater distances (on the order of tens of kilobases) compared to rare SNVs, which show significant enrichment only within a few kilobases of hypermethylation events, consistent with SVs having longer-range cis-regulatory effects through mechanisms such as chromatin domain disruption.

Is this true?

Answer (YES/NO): NO